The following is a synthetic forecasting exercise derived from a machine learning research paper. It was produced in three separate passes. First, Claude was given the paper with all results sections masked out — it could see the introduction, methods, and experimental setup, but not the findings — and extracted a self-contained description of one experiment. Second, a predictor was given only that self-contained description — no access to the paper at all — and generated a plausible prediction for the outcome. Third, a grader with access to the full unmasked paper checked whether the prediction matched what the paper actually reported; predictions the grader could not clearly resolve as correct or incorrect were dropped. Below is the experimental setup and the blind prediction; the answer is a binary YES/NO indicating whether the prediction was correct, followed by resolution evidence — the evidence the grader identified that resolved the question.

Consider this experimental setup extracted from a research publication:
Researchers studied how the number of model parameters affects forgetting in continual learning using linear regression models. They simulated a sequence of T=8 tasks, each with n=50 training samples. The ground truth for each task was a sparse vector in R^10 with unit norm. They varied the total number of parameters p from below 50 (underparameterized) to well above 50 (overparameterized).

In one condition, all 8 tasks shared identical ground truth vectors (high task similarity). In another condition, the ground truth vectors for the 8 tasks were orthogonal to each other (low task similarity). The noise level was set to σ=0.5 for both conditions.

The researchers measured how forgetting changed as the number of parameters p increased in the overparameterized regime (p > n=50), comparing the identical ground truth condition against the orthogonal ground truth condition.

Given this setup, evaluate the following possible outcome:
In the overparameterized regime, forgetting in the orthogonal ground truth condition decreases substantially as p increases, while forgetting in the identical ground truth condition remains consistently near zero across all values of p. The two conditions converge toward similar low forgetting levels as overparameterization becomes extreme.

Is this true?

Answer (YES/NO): NO